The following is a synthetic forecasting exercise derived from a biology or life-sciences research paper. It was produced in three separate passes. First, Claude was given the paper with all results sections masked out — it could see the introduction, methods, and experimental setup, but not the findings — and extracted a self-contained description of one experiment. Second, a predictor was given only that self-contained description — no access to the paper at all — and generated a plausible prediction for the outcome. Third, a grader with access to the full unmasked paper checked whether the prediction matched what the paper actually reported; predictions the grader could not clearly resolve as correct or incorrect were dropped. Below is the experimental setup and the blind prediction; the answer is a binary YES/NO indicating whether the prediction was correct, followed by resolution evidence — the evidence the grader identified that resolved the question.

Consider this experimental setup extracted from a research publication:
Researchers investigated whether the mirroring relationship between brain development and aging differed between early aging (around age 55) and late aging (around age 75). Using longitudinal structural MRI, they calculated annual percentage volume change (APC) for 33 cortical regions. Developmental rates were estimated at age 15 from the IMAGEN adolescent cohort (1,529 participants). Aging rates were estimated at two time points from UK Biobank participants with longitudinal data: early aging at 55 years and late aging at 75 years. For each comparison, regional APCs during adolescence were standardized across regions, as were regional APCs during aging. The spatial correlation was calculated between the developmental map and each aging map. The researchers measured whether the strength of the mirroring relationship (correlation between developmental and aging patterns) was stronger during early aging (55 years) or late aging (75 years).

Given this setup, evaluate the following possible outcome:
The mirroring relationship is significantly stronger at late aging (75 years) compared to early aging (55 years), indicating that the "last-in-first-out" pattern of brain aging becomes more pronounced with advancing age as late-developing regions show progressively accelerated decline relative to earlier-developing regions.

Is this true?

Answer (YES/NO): NO